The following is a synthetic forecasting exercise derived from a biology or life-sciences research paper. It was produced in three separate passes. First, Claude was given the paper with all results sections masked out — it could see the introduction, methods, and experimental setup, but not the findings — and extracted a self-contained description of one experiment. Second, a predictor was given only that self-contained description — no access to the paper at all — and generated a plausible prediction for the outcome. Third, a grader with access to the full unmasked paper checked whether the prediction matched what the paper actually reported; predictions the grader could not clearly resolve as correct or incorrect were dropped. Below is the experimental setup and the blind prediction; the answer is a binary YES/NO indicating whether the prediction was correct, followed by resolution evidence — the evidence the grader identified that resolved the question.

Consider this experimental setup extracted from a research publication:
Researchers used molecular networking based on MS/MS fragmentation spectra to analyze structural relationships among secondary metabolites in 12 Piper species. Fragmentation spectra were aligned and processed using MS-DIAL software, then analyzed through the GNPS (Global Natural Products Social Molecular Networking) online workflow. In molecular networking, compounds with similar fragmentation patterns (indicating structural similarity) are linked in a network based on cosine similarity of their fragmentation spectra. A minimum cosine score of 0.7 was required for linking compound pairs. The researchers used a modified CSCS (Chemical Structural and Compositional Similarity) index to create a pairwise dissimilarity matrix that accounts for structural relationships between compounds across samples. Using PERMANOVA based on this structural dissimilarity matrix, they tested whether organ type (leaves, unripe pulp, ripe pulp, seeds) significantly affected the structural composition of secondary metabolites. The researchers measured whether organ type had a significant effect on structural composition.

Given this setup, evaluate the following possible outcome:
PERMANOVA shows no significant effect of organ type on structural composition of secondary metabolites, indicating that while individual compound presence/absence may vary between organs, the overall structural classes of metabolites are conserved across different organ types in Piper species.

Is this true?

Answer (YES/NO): NO